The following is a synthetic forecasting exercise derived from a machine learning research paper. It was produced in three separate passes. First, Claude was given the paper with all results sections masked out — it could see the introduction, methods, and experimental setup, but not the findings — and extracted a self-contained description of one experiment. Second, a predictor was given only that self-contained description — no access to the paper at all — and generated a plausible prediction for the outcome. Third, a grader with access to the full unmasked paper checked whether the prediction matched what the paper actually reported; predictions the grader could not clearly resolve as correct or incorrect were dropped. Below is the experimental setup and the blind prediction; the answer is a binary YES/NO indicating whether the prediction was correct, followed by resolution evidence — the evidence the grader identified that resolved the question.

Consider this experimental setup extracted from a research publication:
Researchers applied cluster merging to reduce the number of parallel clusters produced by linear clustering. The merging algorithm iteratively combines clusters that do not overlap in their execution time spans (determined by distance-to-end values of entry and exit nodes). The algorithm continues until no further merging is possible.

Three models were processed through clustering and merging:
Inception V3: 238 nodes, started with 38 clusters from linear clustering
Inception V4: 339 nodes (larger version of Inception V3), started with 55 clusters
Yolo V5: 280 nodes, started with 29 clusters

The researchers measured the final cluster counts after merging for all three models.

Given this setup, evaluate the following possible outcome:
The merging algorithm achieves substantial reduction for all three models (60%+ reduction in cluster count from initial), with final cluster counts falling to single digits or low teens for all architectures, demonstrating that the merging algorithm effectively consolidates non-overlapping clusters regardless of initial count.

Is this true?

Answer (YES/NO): NO